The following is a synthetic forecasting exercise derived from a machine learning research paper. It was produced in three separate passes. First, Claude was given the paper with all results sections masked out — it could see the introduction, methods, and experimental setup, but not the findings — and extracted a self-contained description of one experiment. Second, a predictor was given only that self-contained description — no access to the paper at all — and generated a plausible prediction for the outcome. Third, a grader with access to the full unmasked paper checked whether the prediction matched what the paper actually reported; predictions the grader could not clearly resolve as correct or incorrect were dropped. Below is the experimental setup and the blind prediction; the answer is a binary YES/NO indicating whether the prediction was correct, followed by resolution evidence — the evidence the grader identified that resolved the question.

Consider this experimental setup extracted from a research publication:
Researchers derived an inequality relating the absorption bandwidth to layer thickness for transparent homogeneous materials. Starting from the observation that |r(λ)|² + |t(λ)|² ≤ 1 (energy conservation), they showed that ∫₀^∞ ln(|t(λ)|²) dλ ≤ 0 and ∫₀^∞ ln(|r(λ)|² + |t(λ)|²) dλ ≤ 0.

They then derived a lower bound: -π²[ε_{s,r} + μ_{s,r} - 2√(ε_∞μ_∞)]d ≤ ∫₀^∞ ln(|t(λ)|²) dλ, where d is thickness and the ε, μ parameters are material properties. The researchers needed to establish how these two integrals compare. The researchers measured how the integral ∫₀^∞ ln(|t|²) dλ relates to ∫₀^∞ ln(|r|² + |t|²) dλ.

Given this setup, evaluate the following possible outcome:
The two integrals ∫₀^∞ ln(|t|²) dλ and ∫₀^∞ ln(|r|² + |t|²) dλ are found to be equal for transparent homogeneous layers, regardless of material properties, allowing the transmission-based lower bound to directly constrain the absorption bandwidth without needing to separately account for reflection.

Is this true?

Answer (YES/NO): NO